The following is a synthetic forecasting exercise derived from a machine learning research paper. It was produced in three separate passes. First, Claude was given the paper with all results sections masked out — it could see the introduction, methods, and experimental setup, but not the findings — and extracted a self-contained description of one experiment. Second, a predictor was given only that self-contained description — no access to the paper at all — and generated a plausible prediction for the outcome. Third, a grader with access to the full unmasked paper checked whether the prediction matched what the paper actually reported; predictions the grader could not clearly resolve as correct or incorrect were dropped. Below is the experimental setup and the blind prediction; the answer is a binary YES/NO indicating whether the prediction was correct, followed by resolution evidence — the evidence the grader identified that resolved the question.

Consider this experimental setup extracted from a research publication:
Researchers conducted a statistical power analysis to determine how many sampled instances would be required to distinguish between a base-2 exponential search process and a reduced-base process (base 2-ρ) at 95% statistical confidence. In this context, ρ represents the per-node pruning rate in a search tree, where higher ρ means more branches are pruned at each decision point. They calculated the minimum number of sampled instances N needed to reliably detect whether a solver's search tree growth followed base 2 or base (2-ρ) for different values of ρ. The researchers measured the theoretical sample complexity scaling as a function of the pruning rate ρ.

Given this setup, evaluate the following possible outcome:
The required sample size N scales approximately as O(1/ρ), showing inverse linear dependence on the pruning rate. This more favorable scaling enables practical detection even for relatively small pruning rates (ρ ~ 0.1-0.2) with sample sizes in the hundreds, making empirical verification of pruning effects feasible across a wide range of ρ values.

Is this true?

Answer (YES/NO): NO